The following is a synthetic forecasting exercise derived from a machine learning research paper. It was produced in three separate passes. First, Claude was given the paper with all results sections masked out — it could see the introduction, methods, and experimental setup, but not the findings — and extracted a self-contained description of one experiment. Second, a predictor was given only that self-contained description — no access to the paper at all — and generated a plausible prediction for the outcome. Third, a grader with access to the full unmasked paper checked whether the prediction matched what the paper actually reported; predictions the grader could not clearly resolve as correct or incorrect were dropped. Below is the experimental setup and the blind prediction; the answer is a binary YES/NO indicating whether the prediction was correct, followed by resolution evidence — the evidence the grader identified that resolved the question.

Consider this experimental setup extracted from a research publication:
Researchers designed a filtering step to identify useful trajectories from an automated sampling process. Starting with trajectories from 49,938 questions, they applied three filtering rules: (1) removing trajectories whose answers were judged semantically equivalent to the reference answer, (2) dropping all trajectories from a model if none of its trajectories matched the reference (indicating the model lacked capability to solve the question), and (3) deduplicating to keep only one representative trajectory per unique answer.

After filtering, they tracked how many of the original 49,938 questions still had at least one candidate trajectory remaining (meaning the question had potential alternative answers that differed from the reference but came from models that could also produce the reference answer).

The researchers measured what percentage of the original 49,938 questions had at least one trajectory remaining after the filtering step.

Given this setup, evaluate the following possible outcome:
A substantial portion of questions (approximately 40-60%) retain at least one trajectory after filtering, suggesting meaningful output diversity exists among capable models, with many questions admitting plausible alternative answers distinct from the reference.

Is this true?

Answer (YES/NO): NO